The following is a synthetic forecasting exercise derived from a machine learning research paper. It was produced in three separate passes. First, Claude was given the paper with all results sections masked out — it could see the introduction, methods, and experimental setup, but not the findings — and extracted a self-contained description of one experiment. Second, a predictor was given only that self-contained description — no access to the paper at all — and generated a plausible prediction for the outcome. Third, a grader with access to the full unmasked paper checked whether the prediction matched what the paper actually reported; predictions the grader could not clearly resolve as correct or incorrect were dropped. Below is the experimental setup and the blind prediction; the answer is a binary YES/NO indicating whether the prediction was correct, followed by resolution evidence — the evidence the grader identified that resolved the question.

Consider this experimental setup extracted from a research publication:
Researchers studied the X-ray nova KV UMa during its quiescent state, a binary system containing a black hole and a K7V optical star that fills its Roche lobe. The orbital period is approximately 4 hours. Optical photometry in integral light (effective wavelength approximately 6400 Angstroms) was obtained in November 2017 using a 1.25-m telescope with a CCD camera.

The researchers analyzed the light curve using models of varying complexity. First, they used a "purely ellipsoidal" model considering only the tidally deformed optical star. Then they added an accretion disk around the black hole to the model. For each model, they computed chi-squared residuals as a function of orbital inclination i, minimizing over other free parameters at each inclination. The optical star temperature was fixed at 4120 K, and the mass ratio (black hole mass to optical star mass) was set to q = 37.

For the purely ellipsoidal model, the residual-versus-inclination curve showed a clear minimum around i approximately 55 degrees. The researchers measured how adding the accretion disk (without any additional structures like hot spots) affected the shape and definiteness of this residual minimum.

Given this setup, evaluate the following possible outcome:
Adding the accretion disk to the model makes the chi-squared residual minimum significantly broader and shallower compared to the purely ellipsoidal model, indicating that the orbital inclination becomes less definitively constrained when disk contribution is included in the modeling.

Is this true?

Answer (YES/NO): YES